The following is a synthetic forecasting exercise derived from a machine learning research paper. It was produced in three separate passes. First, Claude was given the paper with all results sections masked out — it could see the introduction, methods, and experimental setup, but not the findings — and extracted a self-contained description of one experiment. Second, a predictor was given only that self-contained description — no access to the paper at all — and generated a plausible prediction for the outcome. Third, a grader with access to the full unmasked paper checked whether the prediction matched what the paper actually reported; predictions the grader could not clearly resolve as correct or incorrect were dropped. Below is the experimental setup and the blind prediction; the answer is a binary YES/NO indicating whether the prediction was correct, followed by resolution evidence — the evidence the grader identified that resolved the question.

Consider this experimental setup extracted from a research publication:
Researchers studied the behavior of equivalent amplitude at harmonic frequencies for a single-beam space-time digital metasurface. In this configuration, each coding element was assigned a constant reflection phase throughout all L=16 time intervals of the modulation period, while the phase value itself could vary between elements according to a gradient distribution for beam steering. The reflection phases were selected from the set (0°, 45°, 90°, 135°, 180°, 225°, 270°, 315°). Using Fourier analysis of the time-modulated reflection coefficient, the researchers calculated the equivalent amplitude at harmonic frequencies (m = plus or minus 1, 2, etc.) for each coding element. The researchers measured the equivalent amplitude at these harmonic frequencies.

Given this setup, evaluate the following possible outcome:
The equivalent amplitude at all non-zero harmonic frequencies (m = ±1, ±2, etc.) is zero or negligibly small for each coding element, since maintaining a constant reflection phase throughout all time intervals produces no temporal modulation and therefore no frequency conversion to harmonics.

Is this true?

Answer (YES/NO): YES